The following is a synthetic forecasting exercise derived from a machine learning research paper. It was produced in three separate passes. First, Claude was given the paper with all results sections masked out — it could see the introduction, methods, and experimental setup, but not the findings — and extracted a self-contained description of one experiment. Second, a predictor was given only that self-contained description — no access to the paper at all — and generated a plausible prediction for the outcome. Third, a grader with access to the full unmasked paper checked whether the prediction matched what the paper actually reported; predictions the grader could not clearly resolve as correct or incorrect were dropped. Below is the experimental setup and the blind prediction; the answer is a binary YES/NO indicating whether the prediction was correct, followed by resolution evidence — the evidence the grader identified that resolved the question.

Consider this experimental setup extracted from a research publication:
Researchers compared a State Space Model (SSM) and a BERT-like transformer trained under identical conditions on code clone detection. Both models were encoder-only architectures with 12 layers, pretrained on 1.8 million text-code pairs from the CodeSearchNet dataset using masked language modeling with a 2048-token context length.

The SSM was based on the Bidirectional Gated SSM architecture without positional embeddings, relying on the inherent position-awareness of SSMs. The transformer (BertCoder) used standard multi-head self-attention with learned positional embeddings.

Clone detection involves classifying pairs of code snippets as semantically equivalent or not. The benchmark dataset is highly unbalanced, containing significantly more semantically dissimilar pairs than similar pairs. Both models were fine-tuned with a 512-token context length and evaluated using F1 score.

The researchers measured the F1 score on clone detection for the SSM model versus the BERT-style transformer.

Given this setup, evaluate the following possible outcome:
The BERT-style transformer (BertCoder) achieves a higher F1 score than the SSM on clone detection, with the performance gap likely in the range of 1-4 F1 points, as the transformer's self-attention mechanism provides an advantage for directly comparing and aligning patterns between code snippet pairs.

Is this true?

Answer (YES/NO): NO